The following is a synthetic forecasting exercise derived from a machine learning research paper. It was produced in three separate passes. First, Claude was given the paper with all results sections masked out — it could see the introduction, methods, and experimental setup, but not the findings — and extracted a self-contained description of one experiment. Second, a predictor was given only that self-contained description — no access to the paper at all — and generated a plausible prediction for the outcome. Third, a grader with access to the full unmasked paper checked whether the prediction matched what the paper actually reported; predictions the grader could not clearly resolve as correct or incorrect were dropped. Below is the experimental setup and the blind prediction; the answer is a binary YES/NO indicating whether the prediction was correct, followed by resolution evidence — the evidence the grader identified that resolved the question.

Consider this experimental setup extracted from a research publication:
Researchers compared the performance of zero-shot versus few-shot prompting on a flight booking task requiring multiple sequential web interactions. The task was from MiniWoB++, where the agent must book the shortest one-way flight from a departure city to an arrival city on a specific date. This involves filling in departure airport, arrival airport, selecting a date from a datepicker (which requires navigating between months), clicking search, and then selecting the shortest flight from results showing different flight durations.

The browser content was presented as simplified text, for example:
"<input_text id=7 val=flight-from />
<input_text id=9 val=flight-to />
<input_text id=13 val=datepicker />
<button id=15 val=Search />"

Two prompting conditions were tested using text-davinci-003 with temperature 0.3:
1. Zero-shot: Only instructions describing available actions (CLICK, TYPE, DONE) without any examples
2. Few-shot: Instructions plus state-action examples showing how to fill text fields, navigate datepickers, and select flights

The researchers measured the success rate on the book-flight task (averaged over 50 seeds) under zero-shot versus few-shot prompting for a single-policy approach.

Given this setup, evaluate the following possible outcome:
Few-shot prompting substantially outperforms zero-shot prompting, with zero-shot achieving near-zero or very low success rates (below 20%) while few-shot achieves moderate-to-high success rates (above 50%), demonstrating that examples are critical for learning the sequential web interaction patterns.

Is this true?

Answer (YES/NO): NO